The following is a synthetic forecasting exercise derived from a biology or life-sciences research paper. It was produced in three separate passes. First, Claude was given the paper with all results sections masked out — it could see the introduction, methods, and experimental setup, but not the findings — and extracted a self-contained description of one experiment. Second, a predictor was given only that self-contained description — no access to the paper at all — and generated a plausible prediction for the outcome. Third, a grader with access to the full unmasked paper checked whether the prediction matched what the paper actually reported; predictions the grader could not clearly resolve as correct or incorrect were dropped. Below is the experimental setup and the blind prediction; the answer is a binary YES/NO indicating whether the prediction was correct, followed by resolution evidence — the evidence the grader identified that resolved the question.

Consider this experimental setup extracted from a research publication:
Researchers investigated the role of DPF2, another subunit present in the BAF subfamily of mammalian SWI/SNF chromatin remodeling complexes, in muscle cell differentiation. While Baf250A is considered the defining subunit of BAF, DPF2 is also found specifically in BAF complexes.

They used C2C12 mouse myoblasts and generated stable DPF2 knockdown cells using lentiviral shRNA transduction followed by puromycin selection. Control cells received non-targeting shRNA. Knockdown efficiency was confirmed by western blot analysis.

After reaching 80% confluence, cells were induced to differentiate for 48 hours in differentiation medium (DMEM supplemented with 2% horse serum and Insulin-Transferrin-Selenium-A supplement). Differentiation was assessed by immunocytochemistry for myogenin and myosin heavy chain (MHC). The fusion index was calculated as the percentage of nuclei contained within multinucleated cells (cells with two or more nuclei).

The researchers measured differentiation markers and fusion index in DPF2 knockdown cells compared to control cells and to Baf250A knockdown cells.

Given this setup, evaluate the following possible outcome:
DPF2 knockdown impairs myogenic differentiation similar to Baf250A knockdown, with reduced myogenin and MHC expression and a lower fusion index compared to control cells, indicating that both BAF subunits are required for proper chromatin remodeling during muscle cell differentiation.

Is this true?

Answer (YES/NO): YES